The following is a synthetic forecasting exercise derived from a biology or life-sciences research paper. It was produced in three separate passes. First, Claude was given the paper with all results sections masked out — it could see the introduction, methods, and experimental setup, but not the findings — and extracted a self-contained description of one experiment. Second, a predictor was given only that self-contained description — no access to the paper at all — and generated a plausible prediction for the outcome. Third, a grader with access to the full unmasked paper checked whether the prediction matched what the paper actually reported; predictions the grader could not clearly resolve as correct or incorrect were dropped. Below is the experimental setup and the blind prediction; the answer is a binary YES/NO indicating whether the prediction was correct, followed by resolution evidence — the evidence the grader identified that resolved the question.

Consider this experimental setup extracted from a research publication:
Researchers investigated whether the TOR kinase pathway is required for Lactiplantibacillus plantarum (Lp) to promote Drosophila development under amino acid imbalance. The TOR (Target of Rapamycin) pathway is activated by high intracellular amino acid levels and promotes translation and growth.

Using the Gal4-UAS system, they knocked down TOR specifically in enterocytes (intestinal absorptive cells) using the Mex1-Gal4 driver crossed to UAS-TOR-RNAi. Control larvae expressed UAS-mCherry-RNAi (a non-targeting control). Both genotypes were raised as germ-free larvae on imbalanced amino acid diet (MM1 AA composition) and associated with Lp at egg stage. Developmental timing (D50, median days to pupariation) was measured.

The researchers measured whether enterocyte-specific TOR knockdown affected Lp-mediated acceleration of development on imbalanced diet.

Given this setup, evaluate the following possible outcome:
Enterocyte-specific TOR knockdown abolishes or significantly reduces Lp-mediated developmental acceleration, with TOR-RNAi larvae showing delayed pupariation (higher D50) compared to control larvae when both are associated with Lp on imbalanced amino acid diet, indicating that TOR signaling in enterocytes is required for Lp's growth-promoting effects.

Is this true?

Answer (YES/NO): NO